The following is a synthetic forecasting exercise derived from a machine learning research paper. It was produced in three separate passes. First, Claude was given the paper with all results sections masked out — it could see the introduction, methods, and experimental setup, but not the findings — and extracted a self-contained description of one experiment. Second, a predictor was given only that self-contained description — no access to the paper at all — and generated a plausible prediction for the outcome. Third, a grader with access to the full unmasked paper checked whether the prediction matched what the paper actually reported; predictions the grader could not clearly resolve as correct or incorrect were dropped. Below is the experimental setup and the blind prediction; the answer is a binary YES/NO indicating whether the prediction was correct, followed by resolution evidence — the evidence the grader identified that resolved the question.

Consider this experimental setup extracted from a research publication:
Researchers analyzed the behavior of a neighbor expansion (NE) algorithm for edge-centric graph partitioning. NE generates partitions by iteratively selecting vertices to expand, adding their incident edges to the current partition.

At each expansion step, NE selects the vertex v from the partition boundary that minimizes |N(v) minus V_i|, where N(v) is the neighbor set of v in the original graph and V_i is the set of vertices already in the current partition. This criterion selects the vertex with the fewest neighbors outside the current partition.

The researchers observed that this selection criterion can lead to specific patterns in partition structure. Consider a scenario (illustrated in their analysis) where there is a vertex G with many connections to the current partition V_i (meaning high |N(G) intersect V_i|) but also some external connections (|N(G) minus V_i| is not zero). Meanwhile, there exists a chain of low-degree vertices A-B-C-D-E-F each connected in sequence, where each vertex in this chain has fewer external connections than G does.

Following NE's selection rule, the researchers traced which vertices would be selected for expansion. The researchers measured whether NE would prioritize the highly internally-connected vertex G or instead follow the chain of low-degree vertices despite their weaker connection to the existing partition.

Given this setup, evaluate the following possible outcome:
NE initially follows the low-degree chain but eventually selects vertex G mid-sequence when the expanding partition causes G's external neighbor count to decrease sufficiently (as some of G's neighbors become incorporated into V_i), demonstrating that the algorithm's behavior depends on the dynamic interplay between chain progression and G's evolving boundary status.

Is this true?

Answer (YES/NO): NO